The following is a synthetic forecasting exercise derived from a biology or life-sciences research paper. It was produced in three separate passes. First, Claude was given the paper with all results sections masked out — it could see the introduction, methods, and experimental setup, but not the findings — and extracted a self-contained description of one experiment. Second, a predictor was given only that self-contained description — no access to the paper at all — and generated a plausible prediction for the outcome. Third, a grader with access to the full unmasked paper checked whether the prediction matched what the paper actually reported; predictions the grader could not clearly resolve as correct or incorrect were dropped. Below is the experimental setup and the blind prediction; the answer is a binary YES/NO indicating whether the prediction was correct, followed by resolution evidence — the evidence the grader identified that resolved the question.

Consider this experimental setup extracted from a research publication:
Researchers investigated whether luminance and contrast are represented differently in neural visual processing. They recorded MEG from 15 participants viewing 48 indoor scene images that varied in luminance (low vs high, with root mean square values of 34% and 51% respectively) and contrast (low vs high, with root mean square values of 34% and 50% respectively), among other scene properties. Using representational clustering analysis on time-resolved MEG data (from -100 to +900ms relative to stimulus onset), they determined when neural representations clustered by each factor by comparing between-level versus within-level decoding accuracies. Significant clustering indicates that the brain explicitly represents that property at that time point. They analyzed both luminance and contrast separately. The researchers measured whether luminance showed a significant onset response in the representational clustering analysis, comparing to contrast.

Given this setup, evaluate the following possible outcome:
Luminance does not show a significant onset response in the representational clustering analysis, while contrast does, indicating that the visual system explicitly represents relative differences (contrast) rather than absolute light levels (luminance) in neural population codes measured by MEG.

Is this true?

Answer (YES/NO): YES